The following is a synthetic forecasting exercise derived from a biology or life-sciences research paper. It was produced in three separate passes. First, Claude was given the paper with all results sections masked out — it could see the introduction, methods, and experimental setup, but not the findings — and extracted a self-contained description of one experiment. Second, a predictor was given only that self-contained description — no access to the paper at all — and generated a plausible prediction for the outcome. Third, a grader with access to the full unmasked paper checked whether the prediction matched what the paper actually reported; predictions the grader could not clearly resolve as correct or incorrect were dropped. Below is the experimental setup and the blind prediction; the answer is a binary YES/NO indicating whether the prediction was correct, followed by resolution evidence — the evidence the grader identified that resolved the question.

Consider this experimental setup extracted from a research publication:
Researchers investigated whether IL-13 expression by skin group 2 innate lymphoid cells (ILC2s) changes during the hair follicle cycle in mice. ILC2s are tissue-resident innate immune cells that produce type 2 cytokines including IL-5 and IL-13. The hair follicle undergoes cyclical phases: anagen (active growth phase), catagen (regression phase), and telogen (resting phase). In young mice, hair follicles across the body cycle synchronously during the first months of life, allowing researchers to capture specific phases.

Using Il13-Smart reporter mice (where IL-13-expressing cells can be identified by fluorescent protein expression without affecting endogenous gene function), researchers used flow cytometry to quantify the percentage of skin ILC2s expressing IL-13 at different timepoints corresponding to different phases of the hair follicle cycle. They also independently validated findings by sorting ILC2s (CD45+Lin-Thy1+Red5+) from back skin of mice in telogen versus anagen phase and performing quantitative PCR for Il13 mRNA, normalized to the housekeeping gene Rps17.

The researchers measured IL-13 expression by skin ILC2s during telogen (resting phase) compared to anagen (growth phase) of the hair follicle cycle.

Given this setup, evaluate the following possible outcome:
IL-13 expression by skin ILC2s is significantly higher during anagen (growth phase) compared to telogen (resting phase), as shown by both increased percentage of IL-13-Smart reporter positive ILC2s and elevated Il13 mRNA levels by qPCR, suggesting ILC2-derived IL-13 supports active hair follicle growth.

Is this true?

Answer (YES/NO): NO